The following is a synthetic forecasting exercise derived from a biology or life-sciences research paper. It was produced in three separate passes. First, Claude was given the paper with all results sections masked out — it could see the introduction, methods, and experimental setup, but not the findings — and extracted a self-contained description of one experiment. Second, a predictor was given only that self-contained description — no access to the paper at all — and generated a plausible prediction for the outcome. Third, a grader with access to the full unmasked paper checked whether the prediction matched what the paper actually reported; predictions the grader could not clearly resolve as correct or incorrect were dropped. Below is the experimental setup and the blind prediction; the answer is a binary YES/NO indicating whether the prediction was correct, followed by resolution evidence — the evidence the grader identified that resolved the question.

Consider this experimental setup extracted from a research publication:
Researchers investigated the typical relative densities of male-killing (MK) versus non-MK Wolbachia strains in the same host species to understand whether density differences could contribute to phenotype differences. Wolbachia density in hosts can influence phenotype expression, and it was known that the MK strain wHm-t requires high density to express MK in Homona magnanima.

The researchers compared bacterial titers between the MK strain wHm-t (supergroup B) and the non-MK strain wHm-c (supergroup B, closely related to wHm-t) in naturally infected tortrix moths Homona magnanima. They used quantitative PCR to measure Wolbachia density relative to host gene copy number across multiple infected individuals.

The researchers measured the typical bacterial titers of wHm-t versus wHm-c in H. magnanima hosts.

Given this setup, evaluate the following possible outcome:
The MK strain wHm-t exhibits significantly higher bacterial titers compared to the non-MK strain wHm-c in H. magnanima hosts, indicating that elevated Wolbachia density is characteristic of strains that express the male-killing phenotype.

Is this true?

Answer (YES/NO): YES